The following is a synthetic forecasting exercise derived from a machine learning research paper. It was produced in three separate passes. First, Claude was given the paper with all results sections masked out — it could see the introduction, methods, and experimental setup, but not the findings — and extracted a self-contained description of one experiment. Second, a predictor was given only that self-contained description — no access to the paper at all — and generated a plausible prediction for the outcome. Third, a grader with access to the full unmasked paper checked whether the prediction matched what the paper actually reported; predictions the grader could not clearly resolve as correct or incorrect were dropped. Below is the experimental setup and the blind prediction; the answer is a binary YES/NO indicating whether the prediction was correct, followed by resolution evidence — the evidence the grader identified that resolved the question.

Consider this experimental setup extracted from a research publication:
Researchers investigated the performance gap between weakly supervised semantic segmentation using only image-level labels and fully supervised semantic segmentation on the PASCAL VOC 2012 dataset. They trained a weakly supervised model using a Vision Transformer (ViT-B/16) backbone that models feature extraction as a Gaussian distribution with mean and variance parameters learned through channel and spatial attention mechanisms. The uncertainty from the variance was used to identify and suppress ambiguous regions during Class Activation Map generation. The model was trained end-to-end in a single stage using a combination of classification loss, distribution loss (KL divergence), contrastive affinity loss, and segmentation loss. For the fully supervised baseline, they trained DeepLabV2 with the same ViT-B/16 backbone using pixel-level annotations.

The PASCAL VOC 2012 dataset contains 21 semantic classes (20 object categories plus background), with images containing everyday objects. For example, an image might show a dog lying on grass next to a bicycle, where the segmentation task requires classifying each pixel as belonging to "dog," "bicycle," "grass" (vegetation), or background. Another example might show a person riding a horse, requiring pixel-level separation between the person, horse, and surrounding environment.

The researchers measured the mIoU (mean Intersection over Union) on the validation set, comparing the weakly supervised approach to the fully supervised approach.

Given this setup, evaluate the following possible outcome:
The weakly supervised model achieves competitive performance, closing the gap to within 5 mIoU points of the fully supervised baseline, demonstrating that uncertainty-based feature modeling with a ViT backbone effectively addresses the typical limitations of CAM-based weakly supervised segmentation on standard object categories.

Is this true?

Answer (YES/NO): NO